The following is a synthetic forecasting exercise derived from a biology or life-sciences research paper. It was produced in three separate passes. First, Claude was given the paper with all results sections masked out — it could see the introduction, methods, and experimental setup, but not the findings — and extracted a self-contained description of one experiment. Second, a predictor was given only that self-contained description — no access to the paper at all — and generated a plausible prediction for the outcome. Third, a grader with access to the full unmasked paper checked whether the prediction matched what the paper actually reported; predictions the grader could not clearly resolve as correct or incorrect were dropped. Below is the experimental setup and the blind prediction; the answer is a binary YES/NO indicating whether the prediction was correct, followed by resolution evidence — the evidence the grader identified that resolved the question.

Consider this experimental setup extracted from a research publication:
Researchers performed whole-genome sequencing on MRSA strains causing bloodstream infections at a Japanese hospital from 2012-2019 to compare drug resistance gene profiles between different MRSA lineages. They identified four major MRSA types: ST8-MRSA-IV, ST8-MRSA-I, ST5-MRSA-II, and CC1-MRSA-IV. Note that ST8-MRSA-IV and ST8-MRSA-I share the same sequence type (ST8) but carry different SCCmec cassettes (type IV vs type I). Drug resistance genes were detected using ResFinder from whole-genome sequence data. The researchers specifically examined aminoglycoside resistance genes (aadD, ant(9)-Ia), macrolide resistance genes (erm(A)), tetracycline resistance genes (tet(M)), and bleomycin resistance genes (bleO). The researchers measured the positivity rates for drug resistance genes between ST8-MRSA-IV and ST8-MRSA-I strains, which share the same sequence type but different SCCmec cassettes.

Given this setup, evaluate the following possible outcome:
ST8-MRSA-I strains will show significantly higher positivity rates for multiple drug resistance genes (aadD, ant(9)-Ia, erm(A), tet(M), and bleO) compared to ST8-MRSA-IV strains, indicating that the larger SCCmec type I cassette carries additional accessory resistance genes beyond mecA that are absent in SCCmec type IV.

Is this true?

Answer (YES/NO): YES